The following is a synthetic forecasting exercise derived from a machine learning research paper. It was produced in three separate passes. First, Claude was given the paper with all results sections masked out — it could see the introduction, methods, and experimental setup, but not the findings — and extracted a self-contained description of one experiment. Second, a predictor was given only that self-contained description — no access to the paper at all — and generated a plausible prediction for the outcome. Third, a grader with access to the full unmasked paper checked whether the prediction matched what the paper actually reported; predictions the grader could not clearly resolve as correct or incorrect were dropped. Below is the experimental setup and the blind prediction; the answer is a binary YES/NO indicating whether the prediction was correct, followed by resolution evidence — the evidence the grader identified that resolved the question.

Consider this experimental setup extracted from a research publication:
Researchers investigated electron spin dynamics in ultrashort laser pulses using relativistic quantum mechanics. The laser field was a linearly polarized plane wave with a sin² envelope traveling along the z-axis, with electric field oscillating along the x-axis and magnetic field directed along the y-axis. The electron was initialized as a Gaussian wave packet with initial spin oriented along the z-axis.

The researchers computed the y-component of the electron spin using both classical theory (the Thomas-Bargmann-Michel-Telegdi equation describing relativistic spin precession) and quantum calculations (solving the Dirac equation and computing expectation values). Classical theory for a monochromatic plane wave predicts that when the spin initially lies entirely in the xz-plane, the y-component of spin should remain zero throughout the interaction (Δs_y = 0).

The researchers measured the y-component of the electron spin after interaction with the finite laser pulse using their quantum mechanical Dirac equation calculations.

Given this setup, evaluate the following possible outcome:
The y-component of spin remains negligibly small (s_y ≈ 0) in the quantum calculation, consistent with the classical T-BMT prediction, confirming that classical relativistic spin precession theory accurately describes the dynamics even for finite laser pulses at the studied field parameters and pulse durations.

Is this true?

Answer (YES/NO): YES